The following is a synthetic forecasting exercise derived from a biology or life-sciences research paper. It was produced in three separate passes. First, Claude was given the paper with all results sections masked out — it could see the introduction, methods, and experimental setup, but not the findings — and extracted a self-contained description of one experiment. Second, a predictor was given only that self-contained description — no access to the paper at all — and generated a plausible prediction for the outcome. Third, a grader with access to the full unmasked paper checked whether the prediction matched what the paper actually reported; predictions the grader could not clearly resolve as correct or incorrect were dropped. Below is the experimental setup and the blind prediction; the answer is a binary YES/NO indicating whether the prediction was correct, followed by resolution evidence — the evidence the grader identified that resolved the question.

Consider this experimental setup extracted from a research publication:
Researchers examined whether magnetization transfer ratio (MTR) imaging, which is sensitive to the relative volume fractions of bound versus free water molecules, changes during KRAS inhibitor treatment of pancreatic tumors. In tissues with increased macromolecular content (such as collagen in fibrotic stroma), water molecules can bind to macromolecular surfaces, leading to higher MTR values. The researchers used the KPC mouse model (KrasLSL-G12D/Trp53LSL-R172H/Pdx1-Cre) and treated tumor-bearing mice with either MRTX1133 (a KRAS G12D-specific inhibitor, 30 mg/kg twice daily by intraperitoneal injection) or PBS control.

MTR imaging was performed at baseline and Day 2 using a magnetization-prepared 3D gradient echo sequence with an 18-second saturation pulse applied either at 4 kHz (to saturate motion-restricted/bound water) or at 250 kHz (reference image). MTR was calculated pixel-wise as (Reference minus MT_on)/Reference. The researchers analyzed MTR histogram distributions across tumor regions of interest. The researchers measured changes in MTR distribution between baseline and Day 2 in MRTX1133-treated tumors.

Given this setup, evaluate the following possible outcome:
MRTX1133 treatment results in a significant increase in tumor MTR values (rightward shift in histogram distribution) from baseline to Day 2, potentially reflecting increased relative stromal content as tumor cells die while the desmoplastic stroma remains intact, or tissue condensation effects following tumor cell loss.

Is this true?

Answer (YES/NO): NO